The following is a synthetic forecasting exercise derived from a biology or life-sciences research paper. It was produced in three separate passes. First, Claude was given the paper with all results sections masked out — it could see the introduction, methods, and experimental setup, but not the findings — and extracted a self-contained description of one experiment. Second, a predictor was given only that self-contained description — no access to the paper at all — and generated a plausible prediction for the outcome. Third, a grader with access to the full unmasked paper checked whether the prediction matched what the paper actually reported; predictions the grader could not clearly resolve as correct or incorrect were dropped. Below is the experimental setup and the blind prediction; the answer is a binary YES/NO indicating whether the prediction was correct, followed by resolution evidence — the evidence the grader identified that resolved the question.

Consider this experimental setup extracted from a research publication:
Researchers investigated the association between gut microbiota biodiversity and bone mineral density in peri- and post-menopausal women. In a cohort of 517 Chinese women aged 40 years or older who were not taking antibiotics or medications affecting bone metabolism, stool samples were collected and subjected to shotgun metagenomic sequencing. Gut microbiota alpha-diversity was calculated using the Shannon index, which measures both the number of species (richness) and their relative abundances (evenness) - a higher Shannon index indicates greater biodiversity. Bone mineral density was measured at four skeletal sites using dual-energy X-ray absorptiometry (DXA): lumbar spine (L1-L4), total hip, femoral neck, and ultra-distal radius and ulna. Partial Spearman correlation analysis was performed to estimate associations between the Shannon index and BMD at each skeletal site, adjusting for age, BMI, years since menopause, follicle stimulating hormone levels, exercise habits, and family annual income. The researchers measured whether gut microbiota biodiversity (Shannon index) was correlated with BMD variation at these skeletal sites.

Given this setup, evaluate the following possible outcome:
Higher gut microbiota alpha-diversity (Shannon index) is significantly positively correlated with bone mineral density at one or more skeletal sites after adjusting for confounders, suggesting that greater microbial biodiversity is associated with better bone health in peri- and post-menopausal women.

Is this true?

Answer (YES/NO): NO